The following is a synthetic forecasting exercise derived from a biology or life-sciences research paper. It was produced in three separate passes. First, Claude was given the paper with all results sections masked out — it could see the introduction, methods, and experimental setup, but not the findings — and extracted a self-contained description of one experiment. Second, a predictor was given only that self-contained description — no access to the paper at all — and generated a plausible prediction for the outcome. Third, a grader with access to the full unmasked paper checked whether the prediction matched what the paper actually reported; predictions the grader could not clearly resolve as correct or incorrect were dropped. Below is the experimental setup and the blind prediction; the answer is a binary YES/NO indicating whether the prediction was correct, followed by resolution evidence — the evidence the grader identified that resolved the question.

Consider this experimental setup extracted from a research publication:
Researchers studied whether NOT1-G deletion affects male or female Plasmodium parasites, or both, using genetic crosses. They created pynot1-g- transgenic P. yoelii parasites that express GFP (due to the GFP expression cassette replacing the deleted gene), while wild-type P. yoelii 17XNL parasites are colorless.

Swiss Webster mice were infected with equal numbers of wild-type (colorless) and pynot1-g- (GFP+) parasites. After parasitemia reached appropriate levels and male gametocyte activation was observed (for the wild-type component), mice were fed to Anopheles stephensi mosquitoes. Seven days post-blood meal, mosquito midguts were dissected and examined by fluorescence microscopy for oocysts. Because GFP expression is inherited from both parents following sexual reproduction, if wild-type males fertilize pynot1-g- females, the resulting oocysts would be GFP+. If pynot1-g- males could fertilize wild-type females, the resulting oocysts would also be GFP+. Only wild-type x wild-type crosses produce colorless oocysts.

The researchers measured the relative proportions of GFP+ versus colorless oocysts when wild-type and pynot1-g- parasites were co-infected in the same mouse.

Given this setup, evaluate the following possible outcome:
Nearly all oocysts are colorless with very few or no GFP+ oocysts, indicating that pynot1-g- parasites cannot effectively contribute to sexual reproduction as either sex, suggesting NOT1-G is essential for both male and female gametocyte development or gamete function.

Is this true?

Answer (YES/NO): YES